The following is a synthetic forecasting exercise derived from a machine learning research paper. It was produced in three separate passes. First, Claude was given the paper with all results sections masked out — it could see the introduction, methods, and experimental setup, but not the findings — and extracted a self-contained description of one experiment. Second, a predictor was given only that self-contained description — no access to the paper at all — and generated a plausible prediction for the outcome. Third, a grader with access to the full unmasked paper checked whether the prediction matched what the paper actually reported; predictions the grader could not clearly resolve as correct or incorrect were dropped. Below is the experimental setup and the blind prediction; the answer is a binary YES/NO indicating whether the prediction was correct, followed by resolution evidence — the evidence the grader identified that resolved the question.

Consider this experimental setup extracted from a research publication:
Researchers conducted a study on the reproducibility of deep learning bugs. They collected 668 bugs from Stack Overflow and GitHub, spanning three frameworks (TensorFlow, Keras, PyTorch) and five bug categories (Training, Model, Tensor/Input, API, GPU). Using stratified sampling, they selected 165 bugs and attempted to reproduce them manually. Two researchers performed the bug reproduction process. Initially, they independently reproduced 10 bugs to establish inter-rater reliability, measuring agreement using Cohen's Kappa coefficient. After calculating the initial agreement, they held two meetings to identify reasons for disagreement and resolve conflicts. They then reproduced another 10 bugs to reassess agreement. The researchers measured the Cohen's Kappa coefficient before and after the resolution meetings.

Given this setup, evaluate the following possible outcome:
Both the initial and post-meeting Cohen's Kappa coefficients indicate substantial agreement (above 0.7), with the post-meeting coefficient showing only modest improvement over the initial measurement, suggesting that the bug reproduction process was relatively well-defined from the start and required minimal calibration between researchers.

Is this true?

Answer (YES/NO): NO